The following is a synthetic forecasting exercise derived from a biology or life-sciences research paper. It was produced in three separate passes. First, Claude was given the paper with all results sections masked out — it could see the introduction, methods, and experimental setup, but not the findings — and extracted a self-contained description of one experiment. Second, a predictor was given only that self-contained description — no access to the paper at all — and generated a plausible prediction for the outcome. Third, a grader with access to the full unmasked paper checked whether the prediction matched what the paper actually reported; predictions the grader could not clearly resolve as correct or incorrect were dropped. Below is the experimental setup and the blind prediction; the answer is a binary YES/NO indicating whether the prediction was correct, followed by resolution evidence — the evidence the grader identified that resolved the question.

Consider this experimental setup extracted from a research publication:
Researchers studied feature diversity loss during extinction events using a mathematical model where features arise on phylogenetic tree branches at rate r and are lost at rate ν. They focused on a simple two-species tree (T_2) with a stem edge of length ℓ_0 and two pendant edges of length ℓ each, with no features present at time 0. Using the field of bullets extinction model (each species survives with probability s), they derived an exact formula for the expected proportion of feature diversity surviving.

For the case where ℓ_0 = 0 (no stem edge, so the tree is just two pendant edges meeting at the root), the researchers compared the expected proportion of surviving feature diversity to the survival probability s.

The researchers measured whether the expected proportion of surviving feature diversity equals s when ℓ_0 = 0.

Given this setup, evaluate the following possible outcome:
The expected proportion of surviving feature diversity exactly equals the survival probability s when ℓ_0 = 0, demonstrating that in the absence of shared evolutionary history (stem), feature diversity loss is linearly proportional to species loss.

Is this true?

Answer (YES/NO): YES